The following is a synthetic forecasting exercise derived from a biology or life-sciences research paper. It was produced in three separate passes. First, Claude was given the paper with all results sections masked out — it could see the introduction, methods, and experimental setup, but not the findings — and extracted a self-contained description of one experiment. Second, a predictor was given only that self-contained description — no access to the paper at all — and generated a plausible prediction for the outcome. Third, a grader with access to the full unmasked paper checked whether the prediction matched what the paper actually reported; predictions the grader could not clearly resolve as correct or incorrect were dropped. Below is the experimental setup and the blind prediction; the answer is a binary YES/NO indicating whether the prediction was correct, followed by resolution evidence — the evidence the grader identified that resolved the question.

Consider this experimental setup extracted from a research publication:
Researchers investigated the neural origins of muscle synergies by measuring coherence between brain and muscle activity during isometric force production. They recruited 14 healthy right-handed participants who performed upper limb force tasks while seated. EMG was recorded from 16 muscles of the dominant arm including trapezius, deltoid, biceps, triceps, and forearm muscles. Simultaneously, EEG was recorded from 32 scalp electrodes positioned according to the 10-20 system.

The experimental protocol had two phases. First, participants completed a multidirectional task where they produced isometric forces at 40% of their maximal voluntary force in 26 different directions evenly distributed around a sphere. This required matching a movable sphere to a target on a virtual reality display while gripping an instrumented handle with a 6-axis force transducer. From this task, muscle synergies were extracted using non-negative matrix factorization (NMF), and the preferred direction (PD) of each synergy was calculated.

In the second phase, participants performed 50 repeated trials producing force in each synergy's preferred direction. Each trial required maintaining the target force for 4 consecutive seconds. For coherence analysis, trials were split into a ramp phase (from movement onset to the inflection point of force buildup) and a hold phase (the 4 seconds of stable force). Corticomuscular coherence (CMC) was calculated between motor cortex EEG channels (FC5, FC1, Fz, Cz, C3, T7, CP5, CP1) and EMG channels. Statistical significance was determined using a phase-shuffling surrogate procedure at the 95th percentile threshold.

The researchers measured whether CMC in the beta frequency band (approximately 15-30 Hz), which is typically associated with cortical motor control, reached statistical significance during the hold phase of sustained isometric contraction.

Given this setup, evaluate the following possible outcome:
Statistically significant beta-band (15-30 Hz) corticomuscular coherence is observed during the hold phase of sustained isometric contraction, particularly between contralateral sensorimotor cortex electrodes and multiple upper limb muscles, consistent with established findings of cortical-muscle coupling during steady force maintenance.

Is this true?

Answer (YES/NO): NO